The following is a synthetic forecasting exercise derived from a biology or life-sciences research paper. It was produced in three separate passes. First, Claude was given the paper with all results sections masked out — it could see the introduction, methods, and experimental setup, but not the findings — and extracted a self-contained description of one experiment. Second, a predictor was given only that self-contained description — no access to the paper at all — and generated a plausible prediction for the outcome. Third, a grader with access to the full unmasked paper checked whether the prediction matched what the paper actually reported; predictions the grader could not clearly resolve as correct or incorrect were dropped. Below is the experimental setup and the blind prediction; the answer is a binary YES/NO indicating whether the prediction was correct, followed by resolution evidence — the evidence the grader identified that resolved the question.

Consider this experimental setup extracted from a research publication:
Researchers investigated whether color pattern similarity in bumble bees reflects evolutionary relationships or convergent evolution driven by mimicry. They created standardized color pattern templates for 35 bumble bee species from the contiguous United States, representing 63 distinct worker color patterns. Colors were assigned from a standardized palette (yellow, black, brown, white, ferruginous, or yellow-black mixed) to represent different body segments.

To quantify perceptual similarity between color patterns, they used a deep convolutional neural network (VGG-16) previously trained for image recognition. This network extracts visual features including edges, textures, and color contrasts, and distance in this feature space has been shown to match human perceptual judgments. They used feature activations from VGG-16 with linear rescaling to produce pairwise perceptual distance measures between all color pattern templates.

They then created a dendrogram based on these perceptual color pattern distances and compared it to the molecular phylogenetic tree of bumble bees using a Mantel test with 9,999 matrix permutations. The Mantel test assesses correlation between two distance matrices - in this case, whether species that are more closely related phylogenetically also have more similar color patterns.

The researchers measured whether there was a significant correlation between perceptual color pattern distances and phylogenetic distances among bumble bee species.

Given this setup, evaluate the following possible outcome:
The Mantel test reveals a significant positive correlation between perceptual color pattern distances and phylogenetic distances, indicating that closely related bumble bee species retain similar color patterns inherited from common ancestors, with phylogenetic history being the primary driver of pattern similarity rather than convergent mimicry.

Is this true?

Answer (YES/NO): NO